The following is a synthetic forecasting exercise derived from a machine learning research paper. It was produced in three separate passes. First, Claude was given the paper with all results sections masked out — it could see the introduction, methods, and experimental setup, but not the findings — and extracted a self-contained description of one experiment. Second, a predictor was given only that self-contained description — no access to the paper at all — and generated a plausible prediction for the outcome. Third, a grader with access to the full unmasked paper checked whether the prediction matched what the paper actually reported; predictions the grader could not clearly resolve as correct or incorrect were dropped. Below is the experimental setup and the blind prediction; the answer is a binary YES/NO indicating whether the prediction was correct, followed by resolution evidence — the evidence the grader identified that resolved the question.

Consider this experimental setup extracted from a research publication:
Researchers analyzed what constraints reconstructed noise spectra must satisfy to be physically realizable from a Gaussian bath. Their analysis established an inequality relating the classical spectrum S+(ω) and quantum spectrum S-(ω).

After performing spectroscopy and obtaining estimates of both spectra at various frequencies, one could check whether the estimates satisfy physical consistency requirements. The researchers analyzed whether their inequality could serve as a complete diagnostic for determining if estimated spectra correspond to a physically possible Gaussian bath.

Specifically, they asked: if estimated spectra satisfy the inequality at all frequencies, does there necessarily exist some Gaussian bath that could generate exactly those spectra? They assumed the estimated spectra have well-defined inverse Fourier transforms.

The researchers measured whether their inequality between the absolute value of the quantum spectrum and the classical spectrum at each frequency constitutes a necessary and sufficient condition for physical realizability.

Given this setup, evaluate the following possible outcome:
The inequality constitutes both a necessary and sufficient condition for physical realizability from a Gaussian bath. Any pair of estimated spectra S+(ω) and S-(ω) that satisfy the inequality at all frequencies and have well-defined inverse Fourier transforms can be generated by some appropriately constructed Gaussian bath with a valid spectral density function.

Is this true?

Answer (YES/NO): YES